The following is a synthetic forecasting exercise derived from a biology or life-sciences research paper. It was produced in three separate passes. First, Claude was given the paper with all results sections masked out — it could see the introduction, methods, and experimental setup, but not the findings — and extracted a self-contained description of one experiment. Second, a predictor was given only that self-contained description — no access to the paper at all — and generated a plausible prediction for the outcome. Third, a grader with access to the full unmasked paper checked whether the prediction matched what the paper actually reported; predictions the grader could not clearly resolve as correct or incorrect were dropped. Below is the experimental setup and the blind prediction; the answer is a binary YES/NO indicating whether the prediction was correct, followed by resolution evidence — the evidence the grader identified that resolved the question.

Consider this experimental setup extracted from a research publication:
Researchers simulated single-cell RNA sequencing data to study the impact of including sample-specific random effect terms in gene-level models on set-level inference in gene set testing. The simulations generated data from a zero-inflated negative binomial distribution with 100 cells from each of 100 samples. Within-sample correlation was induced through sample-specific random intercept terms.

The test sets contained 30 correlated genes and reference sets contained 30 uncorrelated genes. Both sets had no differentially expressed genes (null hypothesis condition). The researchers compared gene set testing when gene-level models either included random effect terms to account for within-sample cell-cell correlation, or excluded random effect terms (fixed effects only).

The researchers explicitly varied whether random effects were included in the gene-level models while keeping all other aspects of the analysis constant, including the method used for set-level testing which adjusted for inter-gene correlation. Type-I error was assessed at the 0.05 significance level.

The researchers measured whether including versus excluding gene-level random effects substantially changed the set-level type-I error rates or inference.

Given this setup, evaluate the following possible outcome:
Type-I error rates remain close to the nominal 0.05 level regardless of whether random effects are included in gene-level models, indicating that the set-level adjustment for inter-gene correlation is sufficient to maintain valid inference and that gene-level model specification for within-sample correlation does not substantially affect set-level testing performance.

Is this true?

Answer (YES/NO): YES